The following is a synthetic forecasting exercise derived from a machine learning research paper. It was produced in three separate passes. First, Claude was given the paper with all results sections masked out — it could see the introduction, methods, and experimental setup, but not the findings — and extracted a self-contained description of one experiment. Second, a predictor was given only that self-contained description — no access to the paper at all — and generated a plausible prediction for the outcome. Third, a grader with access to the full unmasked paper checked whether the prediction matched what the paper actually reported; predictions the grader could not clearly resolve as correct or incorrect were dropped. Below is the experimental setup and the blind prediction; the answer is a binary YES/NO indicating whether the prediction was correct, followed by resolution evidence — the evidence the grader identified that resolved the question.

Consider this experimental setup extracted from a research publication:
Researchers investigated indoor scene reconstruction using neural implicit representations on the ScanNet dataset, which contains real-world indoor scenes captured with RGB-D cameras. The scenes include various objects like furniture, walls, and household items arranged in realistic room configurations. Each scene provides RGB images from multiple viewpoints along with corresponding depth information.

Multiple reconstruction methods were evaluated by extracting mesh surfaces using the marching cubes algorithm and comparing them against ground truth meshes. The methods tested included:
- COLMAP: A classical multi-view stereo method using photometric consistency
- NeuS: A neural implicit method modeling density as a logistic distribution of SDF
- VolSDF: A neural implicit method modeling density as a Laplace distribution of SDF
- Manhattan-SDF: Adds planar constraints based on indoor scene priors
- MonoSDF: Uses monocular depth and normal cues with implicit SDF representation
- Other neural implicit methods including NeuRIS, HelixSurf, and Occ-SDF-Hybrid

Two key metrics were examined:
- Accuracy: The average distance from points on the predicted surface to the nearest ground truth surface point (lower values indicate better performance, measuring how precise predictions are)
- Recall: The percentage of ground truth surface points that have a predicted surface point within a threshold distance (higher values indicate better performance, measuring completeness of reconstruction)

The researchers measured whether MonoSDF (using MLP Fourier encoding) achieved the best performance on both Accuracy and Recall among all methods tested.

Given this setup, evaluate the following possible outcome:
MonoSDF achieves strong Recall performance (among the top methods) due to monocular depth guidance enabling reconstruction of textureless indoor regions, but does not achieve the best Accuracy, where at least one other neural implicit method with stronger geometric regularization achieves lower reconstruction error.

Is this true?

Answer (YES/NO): NO